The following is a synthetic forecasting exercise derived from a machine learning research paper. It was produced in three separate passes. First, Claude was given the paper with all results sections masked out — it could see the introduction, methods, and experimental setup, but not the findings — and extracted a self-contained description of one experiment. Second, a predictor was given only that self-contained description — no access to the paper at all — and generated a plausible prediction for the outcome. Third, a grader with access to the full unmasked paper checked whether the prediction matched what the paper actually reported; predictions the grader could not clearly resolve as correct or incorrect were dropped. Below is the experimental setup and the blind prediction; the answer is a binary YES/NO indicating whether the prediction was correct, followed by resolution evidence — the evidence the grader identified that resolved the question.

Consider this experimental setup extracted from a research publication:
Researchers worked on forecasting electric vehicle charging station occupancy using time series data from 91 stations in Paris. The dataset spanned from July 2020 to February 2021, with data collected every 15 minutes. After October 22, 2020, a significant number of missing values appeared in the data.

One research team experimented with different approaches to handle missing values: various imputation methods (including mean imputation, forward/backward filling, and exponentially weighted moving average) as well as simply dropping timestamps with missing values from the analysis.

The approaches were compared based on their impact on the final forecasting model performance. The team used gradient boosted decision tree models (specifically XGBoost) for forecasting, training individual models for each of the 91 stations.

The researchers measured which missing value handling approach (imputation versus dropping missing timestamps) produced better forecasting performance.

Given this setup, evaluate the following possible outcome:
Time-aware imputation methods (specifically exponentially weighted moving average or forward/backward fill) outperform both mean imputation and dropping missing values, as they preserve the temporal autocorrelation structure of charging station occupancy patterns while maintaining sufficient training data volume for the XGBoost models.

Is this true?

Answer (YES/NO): NO